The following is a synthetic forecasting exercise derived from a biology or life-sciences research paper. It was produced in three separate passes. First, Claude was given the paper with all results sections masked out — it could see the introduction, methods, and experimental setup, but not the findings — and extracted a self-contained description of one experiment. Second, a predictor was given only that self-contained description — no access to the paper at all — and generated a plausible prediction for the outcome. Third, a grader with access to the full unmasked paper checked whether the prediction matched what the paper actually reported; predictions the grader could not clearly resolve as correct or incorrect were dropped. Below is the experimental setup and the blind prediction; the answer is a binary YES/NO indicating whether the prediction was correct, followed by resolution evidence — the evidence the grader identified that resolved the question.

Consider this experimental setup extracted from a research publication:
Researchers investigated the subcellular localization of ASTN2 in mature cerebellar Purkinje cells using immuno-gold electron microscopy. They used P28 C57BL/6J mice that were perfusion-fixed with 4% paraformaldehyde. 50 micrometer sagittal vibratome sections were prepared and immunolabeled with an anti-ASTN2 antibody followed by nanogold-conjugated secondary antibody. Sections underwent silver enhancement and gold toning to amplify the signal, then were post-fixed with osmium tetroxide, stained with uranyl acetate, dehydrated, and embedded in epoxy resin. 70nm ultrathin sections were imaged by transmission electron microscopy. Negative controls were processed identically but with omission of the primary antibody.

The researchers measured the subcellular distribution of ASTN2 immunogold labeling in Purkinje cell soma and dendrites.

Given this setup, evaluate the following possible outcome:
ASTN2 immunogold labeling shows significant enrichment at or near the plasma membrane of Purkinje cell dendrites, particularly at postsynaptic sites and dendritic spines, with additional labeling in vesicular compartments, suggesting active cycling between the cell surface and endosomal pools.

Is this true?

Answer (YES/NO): NO